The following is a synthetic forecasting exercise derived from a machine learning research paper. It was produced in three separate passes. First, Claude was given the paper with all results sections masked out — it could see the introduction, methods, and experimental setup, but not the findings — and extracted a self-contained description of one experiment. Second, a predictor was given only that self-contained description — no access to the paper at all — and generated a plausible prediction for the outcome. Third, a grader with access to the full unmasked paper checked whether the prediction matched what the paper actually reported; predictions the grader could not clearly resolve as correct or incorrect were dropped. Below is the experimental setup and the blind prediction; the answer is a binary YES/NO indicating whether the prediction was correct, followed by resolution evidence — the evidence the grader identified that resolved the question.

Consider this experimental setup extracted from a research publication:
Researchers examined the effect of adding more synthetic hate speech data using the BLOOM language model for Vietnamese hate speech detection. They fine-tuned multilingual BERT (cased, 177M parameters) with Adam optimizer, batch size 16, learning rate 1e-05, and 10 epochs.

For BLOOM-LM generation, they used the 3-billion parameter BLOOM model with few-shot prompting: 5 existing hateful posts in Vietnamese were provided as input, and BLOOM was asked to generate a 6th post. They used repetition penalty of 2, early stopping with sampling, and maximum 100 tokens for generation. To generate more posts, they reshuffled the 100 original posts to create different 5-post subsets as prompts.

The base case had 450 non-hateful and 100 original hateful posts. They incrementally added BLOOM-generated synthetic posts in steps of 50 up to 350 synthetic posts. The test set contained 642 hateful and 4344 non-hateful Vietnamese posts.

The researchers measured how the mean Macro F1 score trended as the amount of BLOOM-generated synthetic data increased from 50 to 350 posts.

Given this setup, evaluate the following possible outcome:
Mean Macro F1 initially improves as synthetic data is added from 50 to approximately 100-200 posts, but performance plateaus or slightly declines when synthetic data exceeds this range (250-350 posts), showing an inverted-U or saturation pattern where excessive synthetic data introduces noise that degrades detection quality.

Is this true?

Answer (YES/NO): NO